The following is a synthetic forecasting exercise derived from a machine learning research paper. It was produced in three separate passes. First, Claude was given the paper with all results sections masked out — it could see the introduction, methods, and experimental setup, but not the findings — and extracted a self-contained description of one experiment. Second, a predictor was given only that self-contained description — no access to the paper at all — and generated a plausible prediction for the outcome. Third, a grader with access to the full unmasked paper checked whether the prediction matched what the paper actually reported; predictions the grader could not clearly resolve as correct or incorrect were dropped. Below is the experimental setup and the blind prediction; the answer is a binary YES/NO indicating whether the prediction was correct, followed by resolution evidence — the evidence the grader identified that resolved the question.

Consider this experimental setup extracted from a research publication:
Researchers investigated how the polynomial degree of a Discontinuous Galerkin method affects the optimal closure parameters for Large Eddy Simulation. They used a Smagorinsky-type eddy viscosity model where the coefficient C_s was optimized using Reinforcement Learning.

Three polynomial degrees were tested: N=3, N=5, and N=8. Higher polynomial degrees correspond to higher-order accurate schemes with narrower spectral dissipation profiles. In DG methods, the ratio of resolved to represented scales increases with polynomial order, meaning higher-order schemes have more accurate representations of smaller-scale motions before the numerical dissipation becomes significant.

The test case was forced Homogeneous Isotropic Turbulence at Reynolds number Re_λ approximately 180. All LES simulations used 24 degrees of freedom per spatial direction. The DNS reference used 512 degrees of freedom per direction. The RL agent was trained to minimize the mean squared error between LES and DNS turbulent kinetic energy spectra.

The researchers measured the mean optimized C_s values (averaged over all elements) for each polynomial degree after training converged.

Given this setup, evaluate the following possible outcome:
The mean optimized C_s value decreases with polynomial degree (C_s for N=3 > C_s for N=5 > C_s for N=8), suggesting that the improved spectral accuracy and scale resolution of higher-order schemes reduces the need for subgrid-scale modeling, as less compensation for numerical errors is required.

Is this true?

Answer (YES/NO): NO